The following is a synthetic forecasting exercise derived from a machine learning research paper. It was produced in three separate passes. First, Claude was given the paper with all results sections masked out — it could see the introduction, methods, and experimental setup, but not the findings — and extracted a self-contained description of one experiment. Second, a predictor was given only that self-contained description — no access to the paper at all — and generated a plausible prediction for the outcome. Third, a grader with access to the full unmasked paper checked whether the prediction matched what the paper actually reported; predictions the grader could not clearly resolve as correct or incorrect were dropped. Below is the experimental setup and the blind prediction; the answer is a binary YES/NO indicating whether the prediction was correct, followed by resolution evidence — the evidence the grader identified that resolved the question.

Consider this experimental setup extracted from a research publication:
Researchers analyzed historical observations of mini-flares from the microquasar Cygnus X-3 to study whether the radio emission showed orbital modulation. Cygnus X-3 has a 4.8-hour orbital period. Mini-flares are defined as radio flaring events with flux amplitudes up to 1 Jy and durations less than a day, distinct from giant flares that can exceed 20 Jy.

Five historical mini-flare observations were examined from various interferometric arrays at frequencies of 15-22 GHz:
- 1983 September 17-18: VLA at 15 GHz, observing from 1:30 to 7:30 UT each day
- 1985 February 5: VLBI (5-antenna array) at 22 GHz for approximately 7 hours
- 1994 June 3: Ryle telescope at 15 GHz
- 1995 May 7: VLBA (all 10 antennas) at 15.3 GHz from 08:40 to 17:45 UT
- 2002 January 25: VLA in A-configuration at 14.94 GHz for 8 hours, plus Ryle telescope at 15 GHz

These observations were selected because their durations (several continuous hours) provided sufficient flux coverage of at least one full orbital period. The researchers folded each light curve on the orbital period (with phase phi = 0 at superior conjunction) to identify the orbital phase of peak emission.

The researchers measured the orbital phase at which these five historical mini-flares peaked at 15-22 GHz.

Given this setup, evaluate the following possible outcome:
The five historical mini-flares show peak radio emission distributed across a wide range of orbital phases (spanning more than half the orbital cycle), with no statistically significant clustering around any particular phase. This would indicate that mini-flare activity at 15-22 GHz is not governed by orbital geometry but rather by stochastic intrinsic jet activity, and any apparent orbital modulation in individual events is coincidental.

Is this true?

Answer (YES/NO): NO